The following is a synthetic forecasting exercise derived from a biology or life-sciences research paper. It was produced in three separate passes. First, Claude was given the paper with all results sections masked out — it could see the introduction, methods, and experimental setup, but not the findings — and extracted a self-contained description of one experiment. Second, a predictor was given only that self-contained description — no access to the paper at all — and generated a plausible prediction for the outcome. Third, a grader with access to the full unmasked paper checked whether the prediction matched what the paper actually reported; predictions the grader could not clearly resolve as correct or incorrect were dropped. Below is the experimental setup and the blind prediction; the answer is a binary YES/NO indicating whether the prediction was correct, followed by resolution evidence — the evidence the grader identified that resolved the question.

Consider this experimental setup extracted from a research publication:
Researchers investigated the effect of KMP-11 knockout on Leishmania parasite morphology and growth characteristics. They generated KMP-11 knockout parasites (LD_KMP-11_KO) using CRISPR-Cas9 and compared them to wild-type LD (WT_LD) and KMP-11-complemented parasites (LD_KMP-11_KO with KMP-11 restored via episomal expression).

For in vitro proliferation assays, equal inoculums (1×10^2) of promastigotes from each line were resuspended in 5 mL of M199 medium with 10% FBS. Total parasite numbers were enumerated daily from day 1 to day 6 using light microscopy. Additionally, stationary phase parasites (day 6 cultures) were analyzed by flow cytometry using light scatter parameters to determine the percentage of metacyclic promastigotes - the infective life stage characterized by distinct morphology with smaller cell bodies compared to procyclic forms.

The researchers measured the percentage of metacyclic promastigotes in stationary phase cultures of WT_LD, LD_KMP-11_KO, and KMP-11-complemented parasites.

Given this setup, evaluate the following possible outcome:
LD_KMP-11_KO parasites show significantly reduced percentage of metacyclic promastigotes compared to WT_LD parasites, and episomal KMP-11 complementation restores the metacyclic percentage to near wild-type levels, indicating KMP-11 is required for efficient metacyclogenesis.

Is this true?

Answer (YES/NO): NO